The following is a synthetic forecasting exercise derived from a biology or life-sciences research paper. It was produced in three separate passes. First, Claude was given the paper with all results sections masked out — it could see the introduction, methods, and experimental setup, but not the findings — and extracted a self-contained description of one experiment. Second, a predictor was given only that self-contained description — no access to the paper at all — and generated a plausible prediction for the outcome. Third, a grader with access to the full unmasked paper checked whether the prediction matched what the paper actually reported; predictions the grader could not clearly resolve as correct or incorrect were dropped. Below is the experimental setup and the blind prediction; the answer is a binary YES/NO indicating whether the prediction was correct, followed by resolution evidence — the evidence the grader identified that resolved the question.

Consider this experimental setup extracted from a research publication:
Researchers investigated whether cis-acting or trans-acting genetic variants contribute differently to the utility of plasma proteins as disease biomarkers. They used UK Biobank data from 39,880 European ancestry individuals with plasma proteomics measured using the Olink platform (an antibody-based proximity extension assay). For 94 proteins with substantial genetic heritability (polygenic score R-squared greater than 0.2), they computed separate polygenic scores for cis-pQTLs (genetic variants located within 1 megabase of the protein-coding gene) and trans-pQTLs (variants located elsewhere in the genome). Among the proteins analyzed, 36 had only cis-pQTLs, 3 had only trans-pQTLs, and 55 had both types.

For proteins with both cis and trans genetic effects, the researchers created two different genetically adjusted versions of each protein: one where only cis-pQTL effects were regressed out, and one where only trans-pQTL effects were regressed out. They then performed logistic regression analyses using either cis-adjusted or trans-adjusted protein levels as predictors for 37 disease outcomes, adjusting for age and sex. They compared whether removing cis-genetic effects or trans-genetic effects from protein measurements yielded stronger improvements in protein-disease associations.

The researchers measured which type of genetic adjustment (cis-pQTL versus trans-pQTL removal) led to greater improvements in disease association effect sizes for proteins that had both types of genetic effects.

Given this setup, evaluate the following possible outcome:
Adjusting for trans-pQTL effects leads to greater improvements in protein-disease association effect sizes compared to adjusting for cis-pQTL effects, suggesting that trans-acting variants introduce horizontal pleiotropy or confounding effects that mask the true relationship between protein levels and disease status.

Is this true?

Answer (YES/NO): NO